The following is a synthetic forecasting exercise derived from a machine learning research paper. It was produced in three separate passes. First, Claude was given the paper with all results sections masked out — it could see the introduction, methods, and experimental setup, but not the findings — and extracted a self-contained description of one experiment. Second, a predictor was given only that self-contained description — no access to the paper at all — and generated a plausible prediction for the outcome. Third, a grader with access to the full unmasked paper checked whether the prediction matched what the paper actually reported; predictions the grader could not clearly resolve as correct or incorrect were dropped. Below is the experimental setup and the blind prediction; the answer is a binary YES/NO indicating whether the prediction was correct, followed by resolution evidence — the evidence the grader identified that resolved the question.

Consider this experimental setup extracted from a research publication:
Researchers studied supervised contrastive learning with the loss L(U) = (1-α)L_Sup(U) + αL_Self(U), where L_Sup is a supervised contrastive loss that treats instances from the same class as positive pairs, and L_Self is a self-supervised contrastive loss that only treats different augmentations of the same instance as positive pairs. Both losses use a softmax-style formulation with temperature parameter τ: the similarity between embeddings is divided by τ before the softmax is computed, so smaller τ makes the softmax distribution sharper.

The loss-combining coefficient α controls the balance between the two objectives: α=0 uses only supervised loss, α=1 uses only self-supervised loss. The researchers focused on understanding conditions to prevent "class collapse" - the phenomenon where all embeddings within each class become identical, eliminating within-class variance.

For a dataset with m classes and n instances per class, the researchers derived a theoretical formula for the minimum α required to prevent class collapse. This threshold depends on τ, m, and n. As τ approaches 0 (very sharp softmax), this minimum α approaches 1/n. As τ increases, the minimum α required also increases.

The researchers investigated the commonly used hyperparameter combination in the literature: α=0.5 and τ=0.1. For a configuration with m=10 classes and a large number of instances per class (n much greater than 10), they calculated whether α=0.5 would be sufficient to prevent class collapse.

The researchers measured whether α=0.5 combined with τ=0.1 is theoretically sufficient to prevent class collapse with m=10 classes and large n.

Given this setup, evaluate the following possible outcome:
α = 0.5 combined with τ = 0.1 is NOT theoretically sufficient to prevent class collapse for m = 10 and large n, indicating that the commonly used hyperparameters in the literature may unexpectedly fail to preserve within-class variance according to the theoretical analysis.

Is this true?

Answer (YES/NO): NO